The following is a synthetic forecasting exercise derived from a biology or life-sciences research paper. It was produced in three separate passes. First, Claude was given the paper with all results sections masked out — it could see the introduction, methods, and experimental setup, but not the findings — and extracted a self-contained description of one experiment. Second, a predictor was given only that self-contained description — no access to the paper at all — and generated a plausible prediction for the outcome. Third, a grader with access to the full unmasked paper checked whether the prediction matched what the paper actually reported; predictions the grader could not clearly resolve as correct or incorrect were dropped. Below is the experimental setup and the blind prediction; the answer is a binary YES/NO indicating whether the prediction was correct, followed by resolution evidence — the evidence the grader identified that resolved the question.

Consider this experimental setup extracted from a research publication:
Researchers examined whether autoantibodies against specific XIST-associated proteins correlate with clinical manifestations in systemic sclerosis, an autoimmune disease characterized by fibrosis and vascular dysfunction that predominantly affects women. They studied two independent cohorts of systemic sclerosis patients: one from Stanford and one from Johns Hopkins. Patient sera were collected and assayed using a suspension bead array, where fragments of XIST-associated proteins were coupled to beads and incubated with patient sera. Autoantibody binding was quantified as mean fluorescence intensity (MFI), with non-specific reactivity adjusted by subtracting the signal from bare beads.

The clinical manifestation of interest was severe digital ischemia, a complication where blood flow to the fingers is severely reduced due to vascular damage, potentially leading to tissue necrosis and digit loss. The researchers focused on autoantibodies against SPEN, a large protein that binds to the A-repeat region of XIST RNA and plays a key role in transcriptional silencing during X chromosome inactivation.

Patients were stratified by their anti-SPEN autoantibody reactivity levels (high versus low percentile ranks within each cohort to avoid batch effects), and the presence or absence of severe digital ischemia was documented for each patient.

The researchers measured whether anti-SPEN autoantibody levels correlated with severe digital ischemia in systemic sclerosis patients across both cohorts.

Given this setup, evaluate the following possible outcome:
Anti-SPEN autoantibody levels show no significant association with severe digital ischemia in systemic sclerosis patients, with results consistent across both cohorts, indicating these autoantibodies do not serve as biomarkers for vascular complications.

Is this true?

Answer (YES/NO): NO